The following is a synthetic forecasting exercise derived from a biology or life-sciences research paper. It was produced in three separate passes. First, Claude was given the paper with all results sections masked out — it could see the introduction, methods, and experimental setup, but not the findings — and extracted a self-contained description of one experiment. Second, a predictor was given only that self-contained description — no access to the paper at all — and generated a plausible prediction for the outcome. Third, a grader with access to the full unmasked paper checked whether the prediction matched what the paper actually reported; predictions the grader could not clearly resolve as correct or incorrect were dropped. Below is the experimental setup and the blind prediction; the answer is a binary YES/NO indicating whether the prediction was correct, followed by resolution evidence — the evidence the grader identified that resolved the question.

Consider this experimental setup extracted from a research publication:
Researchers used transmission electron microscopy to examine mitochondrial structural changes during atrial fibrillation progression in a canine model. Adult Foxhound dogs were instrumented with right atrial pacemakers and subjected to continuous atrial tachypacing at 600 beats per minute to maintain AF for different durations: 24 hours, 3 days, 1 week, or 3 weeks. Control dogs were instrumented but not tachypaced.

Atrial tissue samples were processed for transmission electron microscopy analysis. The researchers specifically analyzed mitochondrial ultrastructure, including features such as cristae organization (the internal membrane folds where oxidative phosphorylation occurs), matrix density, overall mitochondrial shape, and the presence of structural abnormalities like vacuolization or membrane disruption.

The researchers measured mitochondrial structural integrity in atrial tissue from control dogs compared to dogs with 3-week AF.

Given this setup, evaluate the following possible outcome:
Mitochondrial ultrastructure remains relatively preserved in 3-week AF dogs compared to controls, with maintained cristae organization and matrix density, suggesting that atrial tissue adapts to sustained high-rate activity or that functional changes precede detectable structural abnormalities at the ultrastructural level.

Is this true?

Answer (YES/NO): NO